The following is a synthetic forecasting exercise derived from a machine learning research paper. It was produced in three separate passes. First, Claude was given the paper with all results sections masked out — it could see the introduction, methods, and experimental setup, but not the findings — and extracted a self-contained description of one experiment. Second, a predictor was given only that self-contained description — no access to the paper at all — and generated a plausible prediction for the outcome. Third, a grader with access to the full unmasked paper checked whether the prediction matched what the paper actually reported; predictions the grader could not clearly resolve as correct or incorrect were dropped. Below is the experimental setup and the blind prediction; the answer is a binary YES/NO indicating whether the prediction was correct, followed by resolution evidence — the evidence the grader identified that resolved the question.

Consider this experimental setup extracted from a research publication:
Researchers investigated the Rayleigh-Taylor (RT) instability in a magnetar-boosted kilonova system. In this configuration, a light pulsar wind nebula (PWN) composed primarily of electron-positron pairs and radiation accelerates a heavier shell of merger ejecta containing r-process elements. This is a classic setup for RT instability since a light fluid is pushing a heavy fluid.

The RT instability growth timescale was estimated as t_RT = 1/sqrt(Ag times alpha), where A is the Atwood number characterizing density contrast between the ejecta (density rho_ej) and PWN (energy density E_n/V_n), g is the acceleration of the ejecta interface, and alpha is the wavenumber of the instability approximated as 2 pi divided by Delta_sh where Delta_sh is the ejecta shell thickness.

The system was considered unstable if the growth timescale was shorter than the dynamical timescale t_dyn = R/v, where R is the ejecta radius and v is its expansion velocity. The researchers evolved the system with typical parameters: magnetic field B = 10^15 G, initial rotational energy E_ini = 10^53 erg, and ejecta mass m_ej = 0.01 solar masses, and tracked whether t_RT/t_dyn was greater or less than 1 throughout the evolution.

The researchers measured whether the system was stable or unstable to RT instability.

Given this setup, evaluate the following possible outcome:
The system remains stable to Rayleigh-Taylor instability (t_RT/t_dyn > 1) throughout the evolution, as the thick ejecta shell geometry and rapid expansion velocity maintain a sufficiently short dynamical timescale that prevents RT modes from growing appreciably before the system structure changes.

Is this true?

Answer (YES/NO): NO